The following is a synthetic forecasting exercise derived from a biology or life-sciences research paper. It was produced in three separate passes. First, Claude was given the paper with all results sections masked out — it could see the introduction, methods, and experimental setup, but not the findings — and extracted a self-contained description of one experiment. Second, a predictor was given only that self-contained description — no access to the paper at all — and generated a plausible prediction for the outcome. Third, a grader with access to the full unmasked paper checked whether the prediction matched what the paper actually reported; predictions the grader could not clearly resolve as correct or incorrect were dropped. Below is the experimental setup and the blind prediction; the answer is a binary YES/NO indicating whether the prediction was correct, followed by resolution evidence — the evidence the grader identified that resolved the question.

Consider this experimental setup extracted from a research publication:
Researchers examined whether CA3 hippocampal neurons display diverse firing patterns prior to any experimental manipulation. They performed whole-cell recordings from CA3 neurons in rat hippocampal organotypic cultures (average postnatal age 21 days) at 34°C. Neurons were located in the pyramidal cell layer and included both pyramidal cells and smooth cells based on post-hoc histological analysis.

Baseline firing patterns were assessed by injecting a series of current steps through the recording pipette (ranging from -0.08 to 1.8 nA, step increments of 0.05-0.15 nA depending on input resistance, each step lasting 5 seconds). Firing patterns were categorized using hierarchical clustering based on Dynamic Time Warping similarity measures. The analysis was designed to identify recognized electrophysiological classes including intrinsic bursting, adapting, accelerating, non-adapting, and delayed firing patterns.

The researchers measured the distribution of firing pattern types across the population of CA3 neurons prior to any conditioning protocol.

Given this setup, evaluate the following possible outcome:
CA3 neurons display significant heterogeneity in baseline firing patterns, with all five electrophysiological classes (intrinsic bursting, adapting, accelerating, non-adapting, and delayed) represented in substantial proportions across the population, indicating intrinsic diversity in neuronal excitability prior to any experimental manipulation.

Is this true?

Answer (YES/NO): NO